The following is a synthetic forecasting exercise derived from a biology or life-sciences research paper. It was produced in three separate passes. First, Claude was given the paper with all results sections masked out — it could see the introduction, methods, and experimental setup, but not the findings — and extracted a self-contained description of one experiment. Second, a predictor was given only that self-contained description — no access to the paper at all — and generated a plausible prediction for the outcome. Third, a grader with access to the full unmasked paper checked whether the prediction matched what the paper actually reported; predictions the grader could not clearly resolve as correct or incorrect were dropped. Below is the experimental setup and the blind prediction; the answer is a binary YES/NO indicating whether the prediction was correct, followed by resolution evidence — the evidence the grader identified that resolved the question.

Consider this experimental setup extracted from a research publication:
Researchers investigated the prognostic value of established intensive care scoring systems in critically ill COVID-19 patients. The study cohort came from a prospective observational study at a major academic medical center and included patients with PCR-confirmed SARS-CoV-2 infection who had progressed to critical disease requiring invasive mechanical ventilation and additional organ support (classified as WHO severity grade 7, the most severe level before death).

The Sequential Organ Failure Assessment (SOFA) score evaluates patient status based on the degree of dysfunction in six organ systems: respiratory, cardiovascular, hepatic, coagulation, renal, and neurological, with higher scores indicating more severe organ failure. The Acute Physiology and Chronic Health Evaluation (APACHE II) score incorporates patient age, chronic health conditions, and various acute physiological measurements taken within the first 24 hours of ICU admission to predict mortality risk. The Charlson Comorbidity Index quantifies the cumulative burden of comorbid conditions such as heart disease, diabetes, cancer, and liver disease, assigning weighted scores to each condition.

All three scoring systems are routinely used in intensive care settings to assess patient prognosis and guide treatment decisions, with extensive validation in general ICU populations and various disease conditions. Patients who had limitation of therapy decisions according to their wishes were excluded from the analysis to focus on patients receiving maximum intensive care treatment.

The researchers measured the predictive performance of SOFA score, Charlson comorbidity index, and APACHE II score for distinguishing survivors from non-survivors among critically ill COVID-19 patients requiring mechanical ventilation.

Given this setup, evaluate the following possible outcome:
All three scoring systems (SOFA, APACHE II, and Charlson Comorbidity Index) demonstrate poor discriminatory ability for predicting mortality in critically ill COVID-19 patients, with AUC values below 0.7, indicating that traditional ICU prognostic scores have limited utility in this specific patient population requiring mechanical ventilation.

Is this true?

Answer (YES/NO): YES